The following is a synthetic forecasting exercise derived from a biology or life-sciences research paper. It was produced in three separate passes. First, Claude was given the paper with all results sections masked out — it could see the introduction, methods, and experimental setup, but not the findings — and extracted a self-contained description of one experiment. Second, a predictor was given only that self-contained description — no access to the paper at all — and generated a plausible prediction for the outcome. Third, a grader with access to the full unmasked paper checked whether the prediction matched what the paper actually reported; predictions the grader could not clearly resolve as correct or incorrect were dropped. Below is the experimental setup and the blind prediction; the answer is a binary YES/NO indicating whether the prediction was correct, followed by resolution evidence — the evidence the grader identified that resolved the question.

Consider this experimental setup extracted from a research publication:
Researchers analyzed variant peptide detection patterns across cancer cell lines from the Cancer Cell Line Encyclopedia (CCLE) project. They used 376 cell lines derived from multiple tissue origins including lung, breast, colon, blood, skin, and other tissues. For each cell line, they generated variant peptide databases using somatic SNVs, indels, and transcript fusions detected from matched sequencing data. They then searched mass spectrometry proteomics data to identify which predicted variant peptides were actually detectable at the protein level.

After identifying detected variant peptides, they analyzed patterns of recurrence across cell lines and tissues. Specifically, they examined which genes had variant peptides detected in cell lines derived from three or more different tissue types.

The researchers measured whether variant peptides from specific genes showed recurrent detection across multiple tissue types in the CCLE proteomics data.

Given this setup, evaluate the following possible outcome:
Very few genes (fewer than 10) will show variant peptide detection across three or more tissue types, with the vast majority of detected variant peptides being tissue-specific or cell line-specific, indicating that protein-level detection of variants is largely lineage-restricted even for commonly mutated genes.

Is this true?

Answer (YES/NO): NO